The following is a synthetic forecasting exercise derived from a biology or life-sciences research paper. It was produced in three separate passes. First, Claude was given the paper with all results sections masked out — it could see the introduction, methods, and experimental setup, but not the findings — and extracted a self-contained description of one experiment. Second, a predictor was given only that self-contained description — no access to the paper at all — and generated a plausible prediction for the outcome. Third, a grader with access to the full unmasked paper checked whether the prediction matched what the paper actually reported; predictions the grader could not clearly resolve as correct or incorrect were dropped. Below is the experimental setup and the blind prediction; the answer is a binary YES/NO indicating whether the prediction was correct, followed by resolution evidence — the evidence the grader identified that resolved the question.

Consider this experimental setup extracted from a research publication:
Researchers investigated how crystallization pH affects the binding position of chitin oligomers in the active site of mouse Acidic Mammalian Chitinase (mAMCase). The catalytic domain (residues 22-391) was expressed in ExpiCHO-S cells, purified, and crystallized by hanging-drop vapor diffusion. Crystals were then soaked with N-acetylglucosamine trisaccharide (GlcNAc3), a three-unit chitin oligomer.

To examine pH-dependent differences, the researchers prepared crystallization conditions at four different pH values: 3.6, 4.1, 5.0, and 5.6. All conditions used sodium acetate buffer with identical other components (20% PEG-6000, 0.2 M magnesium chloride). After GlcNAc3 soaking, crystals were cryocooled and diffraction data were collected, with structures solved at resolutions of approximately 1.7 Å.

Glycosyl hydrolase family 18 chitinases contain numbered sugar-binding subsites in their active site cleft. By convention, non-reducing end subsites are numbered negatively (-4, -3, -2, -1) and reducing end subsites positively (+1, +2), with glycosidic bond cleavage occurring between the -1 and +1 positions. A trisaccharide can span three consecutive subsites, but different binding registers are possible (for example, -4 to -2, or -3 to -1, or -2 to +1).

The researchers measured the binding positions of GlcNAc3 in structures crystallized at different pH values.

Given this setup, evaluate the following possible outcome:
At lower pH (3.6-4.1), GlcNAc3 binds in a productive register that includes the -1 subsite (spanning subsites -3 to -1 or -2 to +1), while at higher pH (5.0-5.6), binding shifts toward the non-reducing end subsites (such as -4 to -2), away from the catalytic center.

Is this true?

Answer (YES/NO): NO